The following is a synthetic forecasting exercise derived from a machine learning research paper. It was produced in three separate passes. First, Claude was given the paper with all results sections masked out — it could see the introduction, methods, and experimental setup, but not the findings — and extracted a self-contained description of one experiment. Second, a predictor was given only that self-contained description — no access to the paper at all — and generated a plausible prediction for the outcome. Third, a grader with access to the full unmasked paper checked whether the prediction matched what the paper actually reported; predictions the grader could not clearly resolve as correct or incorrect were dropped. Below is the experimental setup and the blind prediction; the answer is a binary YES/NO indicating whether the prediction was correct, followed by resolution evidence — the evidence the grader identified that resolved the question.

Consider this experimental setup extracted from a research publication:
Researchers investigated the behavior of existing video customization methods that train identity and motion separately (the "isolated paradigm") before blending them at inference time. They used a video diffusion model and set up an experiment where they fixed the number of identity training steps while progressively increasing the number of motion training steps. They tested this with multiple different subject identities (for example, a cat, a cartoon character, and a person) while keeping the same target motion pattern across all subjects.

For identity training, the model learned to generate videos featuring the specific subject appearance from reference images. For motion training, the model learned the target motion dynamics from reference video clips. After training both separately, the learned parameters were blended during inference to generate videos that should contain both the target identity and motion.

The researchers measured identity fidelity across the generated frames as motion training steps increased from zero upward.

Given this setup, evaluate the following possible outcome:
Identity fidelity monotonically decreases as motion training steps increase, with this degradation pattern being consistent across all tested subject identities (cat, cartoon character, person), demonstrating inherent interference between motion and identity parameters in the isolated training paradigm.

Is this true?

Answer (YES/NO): NO